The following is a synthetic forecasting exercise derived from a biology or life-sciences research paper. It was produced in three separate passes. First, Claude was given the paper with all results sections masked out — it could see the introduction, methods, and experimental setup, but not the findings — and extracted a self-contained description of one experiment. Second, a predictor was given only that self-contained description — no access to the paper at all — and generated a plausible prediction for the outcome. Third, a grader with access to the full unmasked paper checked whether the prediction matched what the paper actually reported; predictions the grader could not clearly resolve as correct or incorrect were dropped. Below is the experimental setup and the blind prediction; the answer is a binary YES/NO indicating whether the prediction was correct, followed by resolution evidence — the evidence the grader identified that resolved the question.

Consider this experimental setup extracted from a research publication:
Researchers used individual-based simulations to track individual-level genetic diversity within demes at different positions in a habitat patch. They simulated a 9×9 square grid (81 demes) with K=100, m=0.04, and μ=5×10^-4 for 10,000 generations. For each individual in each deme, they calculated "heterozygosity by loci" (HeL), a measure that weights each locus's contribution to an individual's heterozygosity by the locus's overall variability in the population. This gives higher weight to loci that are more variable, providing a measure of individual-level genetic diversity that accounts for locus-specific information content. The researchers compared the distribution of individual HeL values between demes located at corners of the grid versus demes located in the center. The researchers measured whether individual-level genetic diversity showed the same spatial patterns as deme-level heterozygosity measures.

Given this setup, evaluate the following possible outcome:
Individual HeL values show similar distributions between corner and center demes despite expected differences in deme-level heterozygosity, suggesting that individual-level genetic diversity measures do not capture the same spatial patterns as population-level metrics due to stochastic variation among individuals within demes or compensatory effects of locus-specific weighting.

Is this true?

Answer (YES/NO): NO